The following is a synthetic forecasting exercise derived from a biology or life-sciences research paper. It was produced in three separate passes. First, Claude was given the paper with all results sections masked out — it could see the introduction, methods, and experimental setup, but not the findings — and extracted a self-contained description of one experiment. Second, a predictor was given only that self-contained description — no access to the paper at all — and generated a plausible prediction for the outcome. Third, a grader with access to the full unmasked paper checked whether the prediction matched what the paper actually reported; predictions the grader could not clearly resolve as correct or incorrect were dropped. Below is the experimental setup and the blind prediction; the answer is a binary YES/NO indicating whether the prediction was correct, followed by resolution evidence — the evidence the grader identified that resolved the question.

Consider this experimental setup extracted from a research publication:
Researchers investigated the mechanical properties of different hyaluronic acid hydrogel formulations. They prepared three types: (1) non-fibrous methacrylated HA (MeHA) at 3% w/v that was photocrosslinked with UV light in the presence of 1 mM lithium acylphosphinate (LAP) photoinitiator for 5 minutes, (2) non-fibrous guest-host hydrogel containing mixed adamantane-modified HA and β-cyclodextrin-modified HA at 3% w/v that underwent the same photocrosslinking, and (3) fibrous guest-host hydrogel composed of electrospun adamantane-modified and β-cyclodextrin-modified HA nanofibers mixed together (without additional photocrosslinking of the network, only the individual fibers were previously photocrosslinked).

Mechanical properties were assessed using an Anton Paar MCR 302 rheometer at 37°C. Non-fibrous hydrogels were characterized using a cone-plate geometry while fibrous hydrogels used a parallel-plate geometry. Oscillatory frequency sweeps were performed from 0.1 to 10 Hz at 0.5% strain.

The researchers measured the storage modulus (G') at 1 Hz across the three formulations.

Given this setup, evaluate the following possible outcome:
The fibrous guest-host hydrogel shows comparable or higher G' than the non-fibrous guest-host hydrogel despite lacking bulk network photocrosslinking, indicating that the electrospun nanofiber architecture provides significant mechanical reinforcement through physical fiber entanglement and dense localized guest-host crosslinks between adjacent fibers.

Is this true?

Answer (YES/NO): YES